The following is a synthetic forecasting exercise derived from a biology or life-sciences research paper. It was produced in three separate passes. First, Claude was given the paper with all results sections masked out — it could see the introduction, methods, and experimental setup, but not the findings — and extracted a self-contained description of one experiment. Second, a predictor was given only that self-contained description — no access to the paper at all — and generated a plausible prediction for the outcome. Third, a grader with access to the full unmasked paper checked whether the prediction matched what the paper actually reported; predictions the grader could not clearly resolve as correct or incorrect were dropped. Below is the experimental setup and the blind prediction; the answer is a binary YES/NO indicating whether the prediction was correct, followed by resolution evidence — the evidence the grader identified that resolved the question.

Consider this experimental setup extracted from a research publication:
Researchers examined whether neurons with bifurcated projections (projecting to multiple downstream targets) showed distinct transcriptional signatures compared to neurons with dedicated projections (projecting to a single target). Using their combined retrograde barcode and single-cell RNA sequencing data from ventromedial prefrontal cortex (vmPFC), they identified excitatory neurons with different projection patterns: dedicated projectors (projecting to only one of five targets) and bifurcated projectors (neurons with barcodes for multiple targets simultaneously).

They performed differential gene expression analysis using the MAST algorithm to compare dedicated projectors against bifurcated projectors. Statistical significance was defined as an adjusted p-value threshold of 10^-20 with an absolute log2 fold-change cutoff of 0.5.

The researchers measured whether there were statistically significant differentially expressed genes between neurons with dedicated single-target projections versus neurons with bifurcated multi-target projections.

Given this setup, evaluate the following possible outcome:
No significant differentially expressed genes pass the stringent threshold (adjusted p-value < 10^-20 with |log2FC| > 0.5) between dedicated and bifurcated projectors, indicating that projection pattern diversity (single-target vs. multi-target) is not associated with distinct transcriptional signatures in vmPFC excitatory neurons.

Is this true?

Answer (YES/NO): NO